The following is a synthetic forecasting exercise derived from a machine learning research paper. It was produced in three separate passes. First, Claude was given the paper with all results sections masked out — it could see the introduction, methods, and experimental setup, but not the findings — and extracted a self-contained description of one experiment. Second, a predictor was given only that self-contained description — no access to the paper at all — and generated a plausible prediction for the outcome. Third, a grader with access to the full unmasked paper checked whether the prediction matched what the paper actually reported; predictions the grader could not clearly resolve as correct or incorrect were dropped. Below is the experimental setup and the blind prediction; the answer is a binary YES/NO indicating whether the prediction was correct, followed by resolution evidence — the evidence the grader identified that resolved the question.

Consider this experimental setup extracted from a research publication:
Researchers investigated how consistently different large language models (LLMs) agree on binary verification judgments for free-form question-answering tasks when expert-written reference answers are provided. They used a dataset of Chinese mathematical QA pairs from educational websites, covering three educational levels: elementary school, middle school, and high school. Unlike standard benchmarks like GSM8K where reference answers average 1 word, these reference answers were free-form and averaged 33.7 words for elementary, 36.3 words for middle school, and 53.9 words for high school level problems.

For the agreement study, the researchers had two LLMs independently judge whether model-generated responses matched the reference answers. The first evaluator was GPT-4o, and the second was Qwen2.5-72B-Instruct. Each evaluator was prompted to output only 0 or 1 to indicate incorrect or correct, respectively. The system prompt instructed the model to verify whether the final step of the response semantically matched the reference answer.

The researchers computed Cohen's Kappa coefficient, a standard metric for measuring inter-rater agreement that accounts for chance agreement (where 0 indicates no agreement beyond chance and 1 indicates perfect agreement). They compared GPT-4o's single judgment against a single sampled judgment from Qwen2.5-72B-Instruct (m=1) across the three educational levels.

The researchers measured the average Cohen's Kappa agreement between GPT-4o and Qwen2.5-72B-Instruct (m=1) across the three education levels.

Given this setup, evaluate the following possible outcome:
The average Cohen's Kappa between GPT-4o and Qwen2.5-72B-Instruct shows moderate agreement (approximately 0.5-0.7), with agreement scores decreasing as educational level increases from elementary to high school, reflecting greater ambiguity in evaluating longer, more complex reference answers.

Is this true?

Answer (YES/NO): NO